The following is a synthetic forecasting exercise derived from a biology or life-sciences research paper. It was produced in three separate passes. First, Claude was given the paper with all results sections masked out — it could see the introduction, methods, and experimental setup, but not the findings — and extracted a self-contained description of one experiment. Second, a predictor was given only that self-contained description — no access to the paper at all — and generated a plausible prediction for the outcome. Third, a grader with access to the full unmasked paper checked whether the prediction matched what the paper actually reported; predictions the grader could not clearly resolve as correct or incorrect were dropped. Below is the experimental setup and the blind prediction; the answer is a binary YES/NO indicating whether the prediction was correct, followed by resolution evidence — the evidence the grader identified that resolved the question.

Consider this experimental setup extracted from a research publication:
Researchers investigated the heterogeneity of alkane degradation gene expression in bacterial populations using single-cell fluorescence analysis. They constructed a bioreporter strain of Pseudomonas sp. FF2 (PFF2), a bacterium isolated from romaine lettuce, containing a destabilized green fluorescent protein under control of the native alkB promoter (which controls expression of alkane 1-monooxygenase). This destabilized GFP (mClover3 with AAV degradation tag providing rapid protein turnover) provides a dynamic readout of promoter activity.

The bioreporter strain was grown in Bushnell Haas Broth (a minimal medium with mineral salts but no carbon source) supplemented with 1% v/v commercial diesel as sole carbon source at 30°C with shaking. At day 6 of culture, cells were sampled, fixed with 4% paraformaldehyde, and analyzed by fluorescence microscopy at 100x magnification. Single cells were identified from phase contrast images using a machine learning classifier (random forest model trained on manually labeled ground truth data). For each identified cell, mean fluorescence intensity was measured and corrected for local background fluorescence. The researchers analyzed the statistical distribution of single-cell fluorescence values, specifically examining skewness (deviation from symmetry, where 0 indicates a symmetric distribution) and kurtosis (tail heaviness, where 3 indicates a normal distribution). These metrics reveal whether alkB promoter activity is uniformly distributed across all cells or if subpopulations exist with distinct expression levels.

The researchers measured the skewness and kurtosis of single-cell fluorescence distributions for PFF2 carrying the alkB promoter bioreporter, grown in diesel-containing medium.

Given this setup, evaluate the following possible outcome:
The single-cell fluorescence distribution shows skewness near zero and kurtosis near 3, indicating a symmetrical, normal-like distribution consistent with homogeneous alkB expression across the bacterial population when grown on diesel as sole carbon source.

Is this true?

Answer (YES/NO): NO